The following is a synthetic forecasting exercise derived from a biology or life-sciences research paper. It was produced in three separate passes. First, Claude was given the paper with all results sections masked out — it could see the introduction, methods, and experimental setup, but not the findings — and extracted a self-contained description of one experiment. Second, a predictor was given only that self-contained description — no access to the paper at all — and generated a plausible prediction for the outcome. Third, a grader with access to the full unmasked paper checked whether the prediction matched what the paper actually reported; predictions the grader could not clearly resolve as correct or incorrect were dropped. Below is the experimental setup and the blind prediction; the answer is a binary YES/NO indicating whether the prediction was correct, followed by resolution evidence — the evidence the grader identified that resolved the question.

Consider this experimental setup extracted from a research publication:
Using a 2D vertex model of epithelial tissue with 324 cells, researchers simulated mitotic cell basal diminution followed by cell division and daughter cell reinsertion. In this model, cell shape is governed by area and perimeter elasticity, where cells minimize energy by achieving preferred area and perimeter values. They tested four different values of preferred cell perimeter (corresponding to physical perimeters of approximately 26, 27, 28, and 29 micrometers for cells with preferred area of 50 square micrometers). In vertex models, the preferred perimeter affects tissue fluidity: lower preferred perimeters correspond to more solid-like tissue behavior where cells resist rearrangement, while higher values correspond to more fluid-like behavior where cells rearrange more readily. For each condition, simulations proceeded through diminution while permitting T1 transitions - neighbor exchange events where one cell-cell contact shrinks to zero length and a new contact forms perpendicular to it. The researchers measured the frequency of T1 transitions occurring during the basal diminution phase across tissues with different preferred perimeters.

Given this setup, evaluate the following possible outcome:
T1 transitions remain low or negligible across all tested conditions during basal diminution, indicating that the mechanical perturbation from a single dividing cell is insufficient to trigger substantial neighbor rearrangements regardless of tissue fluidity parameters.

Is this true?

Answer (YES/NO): YES